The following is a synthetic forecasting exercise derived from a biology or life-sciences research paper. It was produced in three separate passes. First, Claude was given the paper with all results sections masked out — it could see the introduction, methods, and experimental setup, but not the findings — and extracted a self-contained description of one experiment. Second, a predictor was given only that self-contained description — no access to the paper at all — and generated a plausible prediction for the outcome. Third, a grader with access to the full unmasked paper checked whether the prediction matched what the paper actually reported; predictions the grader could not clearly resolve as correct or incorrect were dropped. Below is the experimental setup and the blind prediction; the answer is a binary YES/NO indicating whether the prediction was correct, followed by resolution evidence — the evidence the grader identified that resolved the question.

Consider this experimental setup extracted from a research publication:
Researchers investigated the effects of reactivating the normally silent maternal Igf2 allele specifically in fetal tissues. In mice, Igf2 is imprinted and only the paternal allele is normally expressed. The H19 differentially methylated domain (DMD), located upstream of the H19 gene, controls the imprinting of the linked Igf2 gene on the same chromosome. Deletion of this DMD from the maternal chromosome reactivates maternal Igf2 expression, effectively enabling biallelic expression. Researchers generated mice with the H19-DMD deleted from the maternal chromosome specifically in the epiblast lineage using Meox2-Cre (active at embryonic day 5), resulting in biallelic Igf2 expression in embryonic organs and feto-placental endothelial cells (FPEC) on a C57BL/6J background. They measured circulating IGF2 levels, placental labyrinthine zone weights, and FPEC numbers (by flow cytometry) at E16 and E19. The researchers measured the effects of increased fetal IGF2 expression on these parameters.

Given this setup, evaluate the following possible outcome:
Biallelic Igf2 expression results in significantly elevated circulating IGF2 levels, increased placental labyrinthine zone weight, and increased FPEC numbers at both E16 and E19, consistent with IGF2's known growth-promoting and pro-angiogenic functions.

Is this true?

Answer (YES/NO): YES